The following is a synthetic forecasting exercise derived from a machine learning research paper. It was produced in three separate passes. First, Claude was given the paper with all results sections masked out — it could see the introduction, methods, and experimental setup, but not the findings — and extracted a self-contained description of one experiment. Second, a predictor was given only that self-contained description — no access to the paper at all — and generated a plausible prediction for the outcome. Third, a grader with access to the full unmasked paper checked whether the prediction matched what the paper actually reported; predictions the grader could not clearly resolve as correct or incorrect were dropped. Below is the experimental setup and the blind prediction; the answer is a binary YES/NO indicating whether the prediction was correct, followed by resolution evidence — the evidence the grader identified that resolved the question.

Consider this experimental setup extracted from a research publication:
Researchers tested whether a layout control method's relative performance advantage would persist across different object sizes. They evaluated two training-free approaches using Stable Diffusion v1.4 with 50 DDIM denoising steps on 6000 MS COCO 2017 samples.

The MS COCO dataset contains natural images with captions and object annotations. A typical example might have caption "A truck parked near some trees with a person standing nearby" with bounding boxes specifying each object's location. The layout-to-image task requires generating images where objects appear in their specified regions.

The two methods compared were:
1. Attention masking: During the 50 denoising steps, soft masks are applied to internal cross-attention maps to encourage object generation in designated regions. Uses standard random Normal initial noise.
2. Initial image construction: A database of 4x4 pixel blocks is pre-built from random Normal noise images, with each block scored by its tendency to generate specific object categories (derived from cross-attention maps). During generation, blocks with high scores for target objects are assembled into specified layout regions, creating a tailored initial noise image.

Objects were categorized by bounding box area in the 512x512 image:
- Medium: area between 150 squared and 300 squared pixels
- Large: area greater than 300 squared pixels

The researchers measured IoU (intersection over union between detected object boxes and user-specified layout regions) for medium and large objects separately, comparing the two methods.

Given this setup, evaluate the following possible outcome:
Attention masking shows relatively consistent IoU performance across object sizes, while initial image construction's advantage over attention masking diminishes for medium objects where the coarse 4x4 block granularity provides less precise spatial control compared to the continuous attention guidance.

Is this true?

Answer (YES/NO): NO